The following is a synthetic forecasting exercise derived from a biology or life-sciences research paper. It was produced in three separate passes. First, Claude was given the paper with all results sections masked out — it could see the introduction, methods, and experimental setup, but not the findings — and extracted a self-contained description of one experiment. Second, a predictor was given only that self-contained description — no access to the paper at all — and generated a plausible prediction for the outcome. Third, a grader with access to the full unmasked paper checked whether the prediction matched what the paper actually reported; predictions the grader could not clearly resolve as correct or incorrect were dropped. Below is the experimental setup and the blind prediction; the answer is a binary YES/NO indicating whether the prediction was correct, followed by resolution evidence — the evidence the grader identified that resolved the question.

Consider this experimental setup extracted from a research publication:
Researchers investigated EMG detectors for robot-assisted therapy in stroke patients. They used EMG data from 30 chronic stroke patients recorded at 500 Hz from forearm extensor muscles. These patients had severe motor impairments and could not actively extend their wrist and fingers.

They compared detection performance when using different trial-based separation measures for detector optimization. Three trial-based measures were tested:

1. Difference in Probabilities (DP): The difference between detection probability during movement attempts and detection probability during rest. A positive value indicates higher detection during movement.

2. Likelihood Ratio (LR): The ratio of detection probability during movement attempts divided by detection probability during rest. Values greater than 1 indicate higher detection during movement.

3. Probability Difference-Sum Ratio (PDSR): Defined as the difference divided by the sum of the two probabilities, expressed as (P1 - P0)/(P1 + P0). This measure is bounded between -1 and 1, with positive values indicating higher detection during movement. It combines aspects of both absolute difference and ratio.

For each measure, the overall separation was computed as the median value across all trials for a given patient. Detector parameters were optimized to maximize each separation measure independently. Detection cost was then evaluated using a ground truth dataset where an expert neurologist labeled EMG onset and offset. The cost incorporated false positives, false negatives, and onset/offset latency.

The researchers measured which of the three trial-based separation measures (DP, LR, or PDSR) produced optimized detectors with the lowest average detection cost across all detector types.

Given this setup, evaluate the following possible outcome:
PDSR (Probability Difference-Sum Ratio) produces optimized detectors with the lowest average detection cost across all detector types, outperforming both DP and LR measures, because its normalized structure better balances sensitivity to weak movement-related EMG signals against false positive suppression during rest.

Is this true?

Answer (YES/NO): YES